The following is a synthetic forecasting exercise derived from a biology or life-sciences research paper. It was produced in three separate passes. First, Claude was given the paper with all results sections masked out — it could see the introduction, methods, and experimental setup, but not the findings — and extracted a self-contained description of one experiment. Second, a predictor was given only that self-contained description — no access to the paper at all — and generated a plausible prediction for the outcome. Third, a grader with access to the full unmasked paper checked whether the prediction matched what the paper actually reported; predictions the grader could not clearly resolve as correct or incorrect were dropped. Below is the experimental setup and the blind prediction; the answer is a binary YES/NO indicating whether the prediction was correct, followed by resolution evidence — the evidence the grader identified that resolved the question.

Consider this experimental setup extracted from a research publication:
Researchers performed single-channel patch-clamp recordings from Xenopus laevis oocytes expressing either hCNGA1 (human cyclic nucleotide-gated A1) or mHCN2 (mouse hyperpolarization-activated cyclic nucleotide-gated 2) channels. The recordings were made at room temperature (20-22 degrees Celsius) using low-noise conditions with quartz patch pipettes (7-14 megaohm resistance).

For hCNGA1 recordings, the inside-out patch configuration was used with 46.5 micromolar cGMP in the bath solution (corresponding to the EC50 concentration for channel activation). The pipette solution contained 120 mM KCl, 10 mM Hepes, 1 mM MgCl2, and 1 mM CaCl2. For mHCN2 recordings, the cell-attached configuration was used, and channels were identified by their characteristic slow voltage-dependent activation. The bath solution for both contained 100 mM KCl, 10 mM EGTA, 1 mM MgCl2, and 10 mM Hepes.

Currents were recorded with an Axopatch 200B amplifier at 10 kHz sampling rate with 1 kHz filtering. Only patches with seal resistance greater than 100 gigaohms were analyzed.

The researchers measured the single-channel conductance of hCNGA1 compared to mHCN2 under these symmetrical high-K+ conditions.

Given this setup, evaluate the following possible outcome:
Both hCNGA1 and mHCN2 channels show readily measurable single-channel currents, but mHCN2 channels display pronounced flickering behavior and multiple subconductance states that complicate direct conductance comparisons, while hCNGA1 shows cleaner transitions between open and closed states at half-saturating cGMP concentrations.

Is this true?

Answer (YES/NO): NO